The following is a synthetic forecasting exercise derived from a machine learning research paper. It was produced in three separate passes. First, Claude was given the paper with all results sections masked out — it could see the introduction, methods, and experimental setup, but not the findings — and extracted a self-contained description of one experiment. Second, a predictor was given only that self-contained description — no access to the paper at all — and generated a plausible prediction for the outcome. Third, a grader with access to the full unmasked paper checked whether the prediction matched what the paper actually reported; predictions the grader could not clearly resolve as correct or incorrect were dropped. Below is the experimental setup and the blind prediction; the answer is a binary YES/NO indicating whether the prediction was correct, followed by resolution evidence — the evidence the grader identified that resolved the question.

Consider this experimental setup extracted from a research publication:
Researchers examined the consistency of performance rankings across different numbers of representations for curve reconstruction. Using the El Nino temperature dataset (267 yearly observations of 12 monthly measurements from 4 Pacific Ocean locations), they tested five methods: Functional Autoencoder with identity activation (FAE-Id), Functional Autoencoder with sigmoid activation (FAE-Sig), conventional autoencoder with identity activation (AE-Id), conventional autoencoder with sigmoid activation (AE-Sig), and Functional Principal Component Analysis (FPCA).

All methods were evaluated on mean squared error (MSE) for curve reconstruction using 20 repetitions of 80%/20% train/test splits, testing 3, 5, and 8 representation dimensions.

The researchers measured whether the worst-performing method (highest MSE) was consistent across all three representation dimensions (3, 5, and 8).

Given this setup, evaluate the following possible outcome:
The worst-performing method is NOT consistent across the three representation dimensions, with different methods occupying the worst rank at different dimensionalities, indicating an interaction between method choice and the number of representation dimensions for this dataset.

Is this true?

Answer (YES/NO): YES